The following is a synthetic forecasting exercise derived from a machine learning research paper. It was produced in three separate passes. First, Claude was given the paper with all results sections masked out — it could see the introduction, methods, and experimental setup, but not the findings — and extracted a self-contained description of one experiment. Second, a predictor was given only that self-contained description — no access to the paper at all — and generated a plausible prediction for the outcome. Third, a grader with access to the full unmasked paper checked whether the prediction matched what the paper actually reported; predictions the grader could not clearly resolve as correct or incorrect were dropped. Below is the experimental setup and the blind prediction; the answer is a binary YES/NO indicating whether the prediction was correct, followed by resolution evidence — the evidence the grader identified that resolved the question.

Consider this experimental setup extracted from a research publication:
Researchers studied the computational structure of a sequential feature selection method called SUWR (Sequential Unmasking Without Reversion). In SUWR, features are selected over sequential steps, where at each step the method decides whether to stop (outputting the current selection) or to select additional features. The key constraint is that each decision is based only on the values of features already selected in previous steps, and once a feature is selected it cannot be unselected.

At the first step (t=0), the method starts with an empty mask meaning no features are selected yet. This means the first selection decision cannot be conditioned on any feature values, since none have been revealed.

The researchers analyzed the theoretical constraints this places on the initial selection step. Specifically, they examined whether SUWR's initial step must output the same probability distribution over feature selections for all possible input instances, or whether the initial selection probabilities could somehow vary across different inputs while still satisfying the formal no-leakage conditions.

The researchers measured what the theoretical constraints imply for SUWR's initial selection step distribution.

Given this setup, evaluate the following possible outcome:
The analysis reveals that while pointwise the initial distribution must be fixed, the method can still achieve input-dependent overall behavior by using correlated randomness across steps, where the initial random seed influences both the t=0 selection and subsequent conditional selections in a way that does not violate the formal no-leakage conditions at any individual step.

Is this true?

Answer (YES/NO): NO